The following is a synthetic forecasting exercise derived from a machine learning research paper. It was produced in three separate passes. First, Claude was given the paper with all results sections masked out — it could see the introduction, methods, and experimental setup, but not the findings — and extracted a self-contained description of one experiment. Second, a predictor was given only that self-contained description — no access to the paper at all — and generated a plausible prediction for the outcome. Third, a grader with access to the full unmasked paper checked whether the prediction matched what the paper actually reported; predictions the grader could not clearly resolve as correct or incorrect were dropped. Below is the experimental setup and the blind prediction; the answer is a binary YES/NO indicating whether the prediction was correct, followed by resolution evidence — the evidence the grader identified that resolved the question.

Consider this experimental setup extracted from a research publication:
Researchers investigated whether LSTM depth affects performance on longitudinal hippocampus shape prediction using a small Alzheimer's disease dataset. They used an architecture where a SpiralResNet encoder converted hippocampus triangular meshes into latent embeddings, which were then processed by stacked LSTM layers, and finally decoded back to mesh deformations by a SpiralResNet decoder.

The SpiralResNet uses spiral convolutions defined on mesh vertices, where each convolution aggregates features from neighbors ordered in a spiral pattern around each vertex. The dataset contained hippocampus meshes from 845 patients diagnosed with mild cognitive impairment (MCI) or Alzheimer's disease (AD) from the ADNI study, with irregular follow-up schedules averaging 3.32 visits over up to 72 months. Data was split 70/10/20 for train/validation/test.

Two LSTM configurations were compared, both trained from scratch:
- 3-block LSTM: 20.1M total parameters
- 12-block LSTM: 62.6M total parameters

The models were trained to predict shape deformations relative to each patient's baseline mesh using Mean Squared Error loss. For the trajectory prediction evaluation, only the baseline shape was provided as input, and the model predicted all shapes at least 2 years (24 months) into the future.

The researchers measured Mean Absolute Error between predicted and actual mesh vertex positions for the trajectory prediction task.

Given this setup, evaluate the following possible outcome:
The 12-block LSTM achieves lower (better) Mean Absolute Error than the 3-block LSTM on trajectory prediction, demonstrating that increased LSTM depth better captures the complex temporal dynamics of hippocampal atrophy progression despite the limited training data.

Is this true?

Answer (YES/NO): YES